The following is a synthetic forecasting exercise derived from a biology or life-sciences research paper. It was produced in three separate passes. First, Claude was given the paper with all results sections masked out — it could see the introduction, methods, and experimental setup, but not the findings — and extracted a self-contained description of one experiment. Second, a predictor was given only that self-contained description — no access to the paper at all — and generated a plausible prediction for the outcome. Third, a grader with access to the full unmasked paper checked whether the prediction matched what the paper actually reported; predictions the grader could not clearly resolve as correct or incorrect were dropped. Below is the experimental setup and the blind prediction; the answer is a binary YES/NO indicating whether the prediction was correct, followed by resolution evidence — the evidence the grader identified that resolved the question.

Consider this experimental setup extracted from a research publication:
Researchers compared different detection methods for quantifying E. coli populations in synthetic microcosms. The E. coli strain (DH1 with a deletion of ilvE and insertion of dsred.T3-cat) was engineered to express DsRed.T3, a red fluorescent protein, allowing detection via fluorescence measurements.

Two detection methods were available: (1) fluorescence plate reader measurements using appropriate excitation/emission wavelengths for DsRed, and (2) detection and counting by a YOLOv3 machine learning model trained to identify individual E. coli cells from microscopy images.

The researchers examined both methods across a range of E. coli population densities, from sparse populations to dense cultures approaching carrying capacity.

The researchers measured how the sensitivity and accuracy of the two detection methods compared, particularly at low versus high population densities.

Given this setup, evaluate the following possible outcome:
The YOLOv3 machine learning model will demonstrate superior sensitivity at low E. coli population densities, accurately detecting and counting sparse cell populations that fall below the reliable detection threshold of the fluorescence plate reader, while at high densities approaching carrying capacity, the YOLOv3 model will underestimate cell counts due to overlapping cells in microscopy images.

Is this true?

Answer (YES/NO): YES